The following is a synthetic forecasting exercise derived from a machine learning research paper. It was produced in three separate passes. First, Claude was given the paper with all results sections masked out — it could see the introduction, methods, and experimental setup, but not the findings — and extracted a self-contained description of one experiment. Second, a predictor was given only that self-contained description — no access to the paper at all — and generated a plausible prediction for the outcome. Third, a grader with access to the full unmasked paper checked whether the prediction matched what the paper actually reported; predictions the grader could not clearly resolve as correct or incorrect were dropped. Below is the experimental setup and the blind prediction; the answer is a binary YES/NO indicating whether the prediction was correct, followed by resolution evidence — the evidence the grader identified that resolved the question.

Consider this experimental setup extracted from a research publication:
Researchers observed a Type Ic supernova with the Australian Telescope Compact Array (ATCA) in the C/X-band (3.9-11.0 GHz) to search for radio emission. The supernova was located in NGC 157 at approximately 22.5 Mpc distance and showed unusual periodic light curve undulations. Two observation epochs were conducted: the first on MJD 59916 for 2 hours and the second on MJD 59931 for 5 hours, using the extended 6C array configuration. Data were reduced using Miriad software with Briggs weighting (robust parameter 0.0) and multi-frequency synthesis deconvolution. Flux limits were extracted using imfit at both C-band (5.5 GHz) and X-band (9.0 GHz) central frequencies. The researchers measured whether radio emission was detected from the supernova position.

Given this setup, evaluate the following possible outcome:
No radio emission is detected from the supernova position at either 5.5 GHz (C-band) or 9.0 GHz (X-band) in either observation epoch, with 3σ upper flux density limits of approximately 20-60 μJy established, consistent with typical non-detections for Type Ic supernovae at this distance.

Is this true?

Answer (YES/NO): NO